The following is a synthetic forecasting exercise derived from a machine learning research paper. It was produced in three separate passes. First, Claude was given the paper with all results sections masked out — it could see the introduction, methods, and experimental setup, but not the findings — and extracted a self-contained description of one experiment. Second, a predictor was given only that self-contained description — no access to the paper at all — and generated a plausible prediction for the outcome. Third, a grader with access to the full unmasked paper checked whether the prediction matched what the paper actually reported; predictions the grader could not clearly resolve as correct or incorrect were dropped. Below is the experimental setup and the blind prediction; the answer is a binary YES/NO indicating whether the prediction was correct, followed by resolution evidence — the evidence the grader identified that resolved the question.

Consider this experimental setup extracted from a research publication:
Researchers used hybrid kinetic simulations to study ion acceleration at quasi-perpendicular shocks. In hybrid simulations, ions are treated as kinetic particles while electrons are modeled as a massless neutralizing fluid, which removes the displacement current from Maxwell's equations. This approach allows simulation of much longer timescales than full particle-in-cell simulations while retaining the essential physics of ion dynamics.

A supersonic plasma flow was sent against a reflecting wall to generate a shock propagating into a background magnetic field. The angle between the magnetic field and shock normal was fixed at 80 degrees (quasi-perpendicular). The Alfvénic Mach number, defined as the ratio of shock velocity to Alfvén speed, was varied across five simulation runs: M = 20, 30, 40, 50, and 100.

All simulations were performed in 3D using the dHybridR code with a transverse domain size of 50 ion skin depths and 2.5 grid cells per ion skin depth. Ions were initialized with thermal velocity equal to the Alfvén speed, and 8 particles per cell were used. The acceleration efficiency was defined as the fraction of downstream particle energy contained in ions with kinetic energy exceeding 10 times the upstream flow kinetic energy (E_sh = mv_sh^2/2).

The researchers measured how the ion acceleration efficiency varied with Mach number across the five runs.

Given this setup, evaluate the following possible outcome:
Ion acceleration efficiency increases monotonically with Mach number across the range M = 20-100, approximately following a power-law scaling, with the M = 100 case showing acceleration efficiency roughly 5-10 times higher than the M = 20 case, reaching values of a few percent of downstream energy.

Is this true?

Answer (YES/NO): NO